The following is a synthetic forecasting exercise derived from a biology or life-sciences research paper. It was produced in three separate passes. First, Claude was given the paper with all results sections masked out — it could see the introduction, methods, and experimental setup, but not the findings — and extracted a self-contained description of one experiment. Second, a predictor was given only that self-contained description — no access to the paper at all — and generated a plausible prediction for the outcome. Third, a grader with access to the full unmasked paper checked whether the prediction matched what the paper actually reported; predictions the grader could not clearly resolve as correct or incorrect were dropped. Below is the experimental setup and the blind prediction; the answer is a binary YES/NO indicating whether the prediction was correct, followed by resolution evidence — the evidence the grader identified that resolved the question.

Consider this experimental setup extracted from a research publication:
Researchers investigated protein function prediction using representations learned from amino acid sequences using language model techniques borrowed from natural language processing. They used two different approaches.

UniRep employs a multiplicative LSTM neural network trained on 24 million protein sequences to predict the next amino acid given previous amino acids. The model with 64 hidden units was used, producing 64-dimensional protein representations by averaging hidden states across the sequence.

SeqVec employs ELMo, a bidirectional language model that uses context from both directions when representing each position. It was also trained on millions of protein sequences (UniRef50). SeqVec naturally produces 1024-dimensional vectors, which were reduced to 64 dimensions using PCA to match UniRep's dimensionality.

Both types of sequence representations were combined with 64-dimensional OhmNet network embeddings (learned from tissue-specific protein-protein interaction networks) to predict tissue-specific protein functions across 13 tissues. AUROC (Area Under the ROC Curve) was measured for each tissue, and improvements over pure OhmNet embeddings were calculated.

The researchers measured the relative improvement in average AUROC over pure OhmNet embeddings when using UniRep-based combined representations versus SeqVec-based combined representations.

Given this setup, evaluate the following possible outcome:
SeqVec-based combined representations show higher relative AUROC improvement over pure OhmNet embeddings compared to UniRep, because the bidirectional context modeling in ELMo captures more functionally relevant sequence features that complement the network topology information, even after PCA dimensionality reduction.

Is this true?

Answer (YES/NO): YES